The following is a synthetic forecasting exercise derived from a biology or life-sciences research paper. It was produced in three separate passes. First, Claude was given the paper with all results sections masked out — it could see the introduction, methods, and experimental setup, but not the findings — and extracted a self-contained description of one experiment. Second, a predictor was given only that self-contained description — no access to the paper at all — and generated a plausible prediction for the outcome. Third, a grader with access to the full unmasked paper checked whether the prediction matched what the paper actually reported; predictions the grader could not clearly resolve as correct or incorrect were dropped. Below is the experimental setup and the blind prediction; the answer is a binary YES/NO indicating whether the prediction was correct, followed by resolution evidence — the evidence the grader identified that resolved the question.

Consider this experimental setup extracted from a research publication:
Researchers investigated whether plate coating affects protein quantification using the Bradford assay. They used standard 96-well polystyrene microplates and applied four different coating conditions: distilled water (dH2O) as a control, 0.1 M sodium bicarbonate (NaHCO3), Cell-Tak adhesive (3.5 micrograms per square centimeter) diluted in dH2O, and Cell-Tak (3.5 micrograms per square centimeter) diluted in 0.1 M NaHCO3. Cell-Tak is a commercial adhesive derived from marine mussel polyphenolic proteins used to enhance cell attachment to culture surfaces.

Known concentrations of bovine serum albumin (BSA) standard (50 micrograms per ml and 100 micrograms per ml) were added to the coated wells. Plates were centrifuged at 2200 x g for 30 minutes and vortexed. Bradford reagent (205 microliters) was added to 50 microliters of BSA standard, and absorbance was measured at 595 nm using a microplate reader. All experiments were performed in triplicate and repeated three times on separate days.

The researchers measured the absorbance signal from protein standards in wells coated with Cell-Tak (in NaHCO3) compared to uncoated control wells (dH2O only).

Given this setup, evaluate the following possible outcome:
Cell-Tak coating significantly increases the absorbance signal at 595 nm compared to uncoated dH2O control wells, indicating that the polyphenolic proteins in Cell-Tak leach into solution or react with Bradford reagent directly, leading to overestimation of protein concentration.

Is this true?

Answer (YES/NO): NO